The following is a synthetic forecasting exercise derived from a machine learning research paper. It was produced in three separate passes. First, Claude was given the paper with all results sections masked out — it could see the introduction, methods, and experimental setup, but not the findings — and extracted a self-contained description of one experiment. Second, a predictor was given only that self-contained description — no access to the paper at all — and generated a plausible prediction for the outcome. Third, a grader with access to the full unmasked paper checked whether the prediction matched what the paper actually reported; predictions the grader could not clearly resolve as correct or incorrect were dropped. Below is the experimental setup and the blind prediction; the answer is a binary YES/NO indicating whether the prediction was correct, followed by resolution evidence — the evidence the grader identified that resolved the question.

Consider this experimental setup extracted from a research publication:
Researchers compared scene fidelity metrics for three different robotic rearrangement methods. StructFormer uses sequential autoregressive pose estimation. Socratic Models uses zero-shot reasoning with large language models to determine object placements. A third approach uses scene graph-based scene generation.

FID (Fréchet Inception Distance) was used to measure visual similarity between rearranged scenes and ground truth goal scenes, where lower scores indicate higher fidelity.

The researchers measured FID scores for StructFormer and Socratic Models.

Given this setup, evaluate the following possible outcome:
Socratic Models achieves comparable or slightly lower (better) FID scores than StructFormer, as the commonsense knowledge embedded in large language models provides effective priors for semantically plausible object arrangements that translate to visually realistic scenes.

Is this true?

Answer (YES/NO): YES